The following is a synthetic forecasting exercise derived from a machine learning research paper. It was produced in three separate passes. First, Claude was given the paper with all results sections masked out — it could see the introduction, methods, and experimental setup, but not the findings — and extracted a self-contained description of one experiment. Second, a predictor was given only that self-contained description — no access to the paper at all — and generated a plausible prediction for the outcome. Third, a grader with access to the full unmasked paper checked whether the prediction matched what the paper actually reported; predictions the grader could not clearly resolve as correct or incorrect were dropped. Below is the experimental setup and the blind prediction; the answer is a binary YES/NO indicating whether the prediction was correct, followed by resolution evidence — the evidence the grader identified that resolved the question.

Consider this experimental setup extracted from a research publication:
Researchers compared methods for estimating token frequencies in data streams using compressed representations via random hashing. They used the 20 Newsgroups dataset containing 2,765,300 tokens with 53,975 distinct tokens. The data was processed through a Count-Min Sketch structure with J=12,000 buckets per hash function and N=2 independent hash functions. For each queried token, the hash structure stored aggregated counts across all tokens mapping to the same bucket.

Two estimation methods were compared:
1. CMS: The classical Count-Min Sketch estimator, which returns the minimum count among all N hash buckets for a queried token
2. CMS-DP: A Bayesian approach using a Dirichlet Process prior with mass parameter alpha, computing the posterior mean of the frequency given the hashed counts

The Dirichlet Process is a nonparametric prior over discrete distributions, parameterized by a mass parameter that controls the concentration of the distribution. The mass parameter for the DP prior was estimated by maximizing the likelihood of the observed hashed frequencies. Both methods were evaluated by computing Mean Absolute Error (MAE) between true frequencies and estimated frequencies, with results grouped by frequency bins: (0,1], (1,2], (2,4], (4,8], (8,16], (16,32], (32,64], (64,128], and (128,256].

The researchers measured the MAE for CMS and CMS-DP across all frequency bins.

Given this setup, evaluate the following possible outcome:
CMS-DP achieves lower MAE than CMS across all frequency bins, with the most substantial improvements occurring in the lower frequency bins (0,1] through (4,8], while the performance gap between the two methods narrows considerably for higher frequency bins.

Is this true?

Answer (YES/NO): NO